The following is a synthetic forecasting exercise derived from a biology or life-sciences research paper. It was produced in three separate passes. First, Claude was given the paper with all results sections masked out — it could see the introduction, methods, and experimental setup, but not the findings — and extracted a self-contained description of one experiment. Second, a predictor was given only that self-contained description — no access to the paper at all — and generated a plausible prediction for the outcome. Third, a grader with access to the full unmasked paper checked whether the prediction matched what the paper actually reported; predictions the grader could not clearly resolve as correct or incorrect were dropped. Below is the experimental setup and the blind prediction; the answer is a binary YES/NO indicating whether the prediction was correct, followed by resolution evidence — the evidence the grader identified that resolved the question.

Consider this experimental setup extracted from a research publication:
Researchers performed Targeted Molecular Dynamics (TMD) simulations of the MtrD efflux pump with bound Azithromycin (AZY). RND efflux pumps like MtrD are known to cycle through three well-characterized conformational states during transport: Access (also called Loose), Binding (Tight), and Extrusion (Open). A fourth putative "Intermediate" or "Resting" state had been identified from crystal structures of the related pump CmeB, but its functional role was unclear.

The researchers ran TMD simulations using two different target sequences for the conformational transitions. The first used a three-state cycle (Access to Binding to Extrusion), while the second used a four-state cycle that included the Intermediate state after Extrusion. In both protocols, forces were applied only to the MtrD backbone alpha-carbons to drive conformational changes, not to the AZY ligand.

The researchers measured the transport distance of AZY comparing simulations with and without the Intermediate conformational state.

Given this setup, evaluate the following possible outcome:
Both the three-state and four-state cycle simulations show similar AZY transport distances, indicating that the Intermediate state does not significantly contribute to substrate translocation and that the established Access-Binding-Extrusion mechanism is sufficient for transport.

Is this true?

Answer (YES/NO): NO